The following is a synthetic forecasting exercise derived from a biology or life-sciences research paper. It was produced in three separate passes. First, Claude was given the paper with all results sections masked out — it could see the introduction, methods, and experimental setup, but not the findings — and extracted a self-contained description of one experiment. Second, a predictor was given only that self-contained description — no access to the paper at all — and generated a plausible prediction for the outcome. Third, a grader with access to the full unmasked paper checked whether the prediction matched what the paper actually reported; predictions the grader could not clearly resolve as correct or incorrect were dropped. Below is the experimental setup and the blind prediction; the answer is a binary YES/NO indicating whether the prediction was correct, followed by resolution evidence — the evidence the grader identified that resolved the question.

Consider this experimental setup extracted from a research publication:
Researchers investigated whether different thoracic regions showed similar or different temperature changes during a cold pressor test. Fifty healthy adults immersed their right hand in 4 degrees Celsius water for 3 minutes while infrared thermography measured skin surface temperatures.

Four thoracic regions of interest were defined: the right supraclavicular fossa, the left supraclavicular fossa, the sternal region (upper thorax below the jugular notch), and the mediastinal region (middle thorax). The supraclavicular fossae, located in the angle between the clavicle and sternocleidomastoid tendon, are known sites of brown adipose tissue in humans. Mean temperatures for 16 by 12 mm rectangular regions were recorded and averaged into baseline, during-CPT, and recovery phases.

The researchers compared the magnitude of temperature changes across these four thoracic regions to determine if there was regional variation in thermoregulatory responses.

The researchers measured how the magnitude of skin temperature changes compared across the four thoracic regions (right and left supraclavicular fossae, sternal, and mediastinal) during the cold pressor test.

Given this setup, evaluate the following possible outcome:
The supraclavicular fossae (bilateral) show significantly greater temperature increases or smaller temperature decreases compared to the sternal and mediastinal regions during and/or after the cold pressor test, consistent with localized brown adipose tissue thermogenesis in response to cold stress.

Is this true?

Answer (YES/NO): NO